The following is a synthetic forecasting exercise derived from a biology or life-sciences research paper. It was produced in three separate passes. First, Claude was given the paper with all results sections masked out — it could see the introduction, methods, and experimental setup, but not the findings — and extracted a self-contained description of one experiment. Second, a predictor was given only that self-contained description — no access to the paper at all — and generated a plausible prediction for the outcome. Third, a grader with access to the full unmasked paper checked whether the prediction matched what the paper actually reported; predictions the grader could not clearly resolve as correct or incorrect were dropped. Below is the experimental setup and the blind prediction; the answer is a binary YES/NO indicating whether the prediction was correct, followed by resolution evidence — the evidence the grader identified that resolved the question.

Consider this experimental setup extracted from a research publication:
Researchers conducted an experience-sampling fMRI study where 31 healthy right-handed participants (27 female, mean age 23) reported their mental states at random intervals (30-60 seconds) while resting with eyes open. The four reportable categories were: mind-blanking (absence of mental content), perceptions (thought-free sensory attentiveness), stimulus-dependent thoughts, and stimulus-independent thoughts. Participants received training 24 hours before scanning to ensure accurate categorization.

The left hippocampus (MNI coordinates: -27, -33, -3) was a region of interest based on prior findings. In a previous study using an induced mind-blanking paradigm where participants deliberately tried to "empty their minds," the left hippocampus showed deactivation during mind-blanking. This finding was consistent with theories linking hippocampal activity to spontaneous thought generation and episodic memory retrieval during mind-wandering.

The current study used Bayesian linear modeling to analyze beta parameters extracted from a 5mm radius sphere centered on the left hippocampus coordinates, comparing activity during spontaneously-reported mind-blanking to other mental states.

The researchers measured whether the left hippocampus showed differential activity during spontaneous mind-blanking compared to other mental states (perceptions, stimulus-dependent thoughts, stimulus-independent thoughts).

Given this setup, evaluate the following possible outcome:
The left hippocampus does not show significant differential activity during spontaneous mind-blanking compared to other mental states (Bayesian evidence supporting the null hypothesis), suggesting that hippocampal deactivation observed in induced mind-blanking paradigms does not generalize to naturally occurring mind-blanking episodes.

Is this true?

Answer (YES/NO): YES